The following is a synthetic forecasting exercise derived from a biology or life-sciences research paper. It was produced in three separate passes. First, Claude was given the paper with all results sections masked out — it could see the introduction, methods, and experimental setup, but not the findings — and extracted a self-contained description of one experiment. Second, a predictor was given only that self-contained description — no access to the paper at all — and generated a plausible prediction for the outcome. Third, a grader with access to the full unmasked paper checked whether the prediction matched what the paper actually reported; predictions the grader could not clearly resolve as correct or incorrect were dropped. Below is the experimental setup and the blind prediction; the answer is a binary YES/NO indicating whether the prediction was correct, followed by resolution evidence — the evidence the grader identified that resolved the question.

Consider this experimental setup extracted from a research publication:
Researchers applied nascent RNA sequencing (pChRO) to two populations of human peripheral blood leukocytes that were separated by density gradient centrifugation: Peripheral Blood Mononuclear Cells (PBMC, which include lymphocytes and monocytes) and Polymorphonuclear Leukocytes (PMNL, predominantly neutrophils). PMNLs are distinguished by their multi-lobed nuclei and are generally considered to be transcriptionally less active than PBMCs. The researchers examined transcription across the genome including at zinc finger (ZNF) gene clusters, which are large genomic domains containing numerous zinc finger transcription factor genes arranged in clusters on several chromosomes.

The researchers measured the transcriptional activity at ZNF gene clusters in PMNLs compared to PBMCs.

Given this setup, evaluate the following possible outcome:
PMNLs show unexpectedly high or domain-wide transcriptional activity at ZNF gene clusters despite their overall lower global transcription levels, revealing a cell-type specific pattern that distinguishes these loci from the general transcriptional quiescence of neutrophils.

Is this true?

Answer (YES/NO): NO